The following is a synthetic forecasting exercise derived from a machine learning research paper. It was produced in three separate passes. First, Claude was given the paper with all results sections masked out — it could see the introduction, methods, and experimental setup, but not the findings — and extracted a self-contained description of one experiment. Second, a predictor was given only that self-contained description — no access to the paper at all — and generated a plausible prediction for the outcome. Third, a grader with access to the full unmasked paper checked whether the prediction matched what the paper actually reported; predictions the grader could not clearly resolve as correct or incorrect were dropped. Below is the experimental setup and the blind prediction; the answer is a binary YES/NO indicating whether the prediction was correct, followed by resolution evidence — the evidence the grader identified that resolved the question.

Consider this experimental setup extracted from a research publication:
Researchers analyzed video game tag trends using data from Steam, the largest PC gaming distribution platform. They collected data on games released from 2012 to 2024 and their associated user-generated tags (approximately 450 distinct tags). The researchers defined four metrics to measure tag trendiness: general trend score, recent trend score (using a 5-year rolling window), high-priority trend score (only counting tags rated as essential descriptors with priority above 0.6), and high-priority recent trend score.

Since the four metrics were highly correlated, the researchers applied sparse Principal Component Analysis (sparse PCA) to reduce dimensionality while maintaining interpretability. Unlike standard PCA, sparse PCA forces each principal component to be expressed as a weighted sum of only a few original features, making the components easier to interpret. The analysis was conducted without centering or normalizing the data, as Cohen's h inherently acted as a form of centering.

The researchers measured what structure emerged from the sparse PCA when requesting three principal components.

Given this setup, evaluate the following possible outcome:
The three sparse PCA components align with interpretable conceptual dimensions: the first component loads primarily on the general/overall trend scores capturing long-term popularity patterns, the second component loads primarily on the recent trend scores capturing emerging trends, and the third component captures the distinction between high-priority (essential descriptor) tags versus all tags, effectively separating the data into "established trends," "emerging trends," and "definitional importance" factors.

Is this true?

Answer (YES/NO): NO